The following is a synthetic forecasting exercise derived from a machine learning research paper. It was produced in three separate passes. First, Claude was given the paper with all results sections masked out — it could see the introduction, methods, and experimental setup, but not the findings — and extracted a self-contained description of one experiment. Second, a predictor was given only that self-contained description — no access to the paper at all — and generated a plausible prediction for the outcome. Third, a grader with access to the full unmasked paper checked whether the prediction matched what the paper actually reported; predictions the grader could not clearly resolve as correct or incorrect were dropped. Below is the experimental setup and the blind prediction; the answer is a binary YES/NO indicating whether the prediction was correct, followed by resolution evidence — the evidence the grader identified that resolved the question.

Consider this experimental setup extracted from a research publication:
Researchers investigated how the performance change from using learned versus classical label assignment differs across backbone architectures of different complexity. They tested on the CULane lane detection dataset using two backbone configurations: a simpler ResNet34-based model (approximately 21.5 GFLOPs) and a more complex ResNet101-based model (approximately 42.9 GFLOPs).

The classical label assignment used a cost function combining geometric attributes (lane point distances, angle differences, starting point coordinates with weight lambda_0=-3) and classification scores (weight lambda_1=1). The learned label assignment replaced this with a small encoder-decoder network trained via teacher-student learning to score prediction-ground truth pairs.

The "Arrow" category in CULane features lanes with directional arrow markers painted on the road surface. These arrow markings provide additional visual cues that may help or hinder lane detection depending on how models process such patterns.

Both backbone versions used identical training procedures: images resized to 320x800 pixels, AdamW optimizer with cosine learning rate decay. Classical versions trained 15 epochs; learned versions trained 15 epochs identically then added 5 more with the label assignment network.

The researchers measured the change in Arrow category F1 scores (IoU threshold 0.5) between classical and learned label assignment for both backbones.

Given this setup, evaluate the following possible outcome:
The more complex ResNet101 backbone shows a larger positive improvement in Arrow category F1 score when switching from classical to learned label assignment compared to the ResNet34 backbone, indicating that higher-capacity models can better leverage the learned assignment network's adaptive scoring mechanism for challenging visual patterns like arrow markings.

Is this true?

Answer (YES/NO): YES